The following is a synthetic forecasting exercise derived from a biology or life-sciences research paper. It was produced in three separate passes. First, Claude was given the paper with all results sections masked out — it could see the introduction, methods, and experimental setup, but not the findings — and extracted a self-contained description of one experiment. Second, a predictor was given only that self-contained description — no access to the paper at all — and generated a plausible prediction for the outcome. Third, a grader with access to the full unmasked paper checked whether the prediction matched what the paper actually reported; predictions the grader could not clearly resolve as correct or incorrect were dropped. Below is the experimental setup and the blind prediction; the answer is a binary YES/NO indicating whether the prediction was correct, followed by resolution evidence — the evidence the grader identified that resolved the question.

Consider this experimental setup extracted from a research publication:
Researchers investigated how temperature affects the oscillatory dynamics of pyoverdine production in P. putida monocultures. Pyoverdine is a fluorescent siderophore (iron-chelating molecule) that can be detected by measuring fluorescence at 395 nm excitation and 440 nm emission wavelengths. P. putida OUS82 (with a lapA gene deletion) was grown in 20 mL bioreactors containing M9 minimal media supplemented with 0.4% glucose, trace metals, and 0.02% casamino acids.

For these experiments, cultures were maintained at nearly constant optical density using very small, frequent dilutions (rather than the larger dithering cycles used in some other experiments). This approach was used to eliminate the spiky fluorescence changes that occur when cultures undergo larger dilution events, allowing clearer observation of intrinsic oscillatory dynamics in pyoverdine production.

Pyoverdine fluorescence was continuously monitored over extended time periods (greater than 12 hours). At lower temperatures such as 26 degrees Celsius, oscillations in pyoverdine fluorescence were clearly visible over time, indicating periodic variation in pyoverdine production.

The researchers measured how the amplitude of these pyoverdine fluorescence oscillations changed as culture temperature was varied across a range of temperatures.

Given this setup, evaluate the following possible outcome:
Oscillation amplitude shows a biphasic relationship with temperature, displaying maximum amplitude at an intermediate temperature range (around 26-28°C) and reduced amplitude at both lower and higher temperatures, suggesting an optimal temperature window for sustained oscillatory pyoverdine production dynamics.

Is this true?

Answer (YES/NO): NO